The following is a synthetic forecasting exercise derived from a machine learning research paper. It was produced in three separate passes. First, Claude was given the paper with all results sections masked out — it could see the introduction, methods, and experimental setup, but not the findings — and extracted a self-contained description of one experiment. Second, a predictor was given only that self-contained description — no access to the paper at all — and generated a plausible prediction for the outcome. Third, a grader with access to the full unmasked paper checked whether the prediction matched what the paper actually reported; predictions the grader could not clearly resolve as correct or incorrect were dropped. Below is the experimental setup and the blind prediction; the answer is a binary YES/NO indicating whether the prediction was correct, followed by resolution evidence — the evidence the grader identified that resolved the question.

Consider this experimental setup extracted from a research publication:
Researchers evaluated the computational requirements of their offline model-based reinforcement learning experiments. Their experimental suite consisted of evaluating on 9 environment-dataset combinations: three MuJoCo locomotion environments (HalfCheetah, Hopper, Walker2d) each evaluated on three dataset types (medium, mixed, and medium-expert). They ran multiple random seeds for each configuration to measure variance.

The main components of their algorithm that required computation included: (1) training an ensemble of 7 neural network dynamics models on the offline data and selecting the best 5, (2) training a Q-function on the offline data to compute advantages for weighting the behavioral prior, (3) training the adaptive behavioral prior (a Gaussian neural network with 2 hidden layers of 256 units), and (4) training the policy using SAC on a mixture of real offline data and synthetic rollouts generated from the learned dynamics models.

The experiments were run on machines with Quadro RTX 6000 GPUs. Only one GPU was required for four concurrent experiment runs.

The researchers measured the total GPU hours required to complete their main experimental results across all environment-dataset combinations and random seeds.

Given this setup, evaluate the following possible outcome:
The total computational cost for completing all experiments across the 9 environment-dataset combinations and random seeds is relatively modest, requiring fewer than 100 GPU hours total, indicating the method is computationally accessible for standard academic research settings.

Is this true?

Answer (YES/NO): NO